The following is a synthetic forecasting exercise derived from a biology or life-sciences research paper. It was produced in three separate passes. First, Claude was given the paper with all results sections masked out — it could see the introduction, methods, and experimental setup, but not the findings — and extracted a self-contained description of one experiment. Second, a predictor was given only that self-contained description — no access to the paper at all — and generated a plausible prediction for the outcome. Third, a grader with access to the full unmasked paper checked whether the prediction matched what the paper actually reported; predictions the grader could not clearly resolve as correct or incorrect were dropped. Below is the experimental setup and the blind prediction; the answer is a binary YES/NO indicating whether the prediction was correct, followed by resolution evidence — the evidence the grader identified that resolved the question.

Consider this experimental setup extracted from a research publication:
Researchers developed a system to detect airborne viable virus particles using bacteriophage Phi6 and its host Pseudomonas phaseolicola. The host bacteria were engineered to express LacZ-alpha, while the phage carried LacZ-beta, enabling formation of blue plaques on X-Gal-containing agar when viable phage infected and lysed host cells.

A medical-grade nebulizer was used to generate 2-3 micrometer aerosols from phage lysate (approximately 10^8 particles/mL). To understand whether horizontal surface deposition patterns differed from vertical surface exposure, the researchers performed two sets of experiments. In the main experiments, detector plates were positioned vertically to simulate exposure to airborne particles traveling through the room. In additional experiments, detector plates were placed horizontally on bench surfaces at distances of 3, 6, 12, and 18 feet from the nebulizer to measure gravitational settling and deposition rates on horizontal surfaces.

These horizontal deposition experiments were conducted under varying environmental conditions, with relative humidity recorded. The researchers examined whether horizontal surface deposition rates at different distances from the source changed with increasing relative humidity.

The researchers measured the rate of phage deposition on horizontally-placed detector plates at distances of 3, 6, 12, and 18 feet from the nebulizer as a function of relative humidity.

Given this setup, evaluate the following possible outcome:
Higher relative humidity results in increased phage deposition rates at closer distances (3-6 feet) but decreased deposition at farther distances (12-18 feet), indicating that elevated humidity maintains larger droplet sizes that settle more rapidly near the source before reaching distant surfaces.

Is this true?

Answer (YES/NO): NO